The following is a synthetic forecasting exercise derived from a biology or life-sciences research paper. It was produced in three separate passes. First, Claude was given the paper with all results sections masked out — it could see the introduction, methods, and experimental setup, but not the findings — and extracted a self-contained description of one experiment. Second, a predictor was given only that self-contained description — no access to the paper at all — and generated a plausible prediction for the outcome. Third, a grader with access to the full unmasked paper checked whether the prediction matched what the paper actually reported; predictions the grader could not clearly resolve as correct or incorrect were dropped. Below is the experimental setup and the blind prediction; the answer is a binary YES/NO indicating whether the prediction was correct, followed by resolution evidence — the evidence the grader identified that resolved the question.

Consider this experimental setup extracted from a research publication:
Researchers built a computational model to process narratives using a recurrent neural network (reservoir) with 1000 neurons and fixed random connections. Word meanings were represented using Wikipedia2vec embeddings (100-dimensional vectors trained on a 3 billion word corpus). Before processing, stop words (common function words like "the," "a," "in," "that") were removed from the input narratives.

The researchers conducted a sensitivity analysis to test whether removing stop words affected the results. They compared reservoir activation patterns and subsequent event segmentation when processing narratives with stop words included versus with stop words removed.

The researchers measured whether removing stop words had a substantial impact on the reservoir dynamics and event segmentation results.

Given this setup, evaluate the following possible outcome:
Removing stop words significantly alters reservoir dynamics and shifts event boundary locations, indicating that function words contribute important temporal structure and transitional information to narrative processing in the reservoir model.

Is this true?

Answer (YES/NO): NO